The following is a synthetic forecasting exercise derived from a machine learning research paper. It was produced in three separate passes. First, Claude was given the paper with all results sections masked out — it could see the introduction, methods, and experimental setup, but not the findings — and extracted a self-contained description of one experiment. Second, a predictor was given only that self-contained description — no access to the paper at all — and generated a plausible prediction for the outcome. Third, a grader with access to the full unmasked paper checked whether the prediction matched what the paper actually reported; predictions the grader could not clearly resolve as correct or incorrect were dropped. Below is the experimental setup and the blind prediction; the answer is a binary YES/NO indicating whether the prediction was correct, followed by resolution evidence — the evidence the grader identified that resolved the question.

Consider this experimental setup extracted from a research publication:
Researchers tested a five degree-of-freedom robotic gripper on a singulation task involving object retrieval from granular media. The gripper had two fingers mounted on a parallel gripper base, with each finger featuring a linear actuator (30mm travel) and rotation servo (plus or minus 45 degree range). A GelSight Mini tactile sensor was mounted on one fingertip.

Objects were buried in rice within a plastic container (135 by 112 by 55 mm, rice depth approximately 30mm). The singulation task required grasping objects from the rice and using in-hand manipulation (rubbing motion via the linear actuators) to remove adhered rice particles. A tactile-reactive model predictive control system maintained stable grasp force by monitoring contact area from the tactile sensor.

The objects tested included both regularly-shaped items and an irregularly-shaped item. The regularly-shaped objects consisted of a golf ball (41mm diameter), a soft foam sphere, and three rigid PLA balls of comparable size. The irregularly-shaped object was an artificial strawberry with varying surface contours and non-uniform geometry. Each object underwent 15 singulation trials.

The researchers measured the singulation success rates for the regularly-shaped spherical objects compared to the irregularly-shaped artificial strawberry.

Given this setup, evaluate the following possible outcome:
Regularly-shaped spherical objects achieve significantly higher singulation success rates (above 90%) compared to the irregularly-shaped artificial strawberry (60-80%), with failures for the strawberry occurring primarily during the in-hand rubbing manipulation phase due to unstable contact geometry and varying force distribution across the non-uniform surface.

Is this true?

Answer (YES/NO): YES